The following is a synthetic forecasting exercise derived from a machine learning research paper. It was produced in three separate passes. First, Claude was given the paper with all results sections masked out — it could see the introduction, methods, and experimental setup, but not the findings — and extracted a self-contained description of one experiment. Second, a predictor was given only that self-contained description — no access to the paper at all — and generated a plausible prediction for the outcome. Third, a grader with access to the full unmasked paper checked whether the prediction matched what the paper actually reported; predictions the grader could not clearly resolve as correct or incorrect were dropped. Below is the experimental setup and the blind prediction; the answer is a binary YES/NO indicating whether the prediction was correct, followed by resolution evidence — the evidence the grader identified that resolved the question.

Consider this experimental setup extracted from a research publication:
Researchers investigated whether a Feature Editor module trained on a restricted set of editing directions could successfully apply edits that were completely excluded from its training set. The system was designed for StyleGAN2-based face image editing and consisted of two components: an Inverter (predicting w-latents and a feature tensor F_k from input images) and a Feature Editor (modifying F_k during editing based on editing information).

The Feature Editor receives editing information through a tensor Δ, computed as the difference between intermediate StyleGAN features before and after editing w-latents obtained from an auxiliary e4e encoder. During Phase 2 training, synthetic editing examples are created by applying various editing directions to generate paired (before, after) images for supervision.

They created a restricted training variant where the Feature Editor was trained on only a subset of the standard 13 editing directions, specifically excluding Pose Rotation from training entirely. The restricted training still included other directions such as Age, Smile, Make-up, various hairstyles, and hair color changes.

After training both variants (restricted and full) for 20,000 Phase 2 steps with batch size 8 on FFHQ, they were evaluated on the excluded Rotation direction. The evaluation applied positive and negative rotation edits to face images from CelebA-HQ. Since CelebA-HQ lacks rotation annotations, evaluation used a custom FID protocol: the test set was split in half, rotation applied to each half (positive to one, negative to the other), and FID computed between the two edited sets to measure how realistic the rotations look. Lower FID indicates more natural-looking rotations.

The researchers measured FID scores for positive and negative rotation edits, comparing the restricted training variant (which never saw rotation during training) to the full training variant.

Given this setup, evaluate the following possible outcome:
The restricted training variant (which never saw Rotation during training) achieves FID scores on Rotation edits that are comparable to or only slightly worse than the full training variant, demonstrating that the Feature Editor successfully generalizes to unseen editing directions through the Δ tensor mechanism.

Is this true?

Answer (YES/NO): YES